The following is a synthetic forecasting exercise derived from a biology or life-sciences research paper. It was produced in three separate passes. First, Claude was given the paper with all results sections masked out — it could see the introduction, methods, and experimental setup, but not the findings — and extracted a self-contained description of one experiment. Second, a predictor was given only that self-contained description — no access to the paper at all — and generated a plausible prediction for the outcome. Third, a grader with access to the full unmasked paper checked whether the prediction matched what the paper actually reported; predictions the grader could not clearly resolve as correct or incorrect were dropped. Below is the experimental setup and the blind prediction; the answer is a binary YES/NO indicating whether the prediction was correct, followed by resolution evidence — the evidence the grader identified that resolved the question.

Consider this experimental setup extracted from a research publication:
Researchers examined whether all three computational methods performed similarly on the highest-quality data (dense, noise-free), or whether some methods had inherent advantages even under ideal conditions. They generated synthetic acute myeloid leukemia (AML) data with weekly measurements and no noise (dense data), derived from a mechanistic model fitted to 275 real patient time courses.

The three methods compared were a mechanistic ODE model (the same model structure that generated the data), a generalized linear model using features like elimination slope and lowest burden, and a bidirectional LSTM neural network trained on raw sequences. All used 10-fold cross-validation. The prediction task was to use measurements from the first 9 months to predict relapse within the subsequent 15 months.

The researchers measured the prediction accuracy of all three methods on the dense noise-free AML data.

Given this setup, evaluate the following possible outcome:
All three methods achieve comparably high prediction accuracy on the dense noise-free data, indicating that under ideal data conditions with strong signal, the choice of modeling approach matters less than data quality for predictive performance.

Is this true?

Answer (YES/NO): YES